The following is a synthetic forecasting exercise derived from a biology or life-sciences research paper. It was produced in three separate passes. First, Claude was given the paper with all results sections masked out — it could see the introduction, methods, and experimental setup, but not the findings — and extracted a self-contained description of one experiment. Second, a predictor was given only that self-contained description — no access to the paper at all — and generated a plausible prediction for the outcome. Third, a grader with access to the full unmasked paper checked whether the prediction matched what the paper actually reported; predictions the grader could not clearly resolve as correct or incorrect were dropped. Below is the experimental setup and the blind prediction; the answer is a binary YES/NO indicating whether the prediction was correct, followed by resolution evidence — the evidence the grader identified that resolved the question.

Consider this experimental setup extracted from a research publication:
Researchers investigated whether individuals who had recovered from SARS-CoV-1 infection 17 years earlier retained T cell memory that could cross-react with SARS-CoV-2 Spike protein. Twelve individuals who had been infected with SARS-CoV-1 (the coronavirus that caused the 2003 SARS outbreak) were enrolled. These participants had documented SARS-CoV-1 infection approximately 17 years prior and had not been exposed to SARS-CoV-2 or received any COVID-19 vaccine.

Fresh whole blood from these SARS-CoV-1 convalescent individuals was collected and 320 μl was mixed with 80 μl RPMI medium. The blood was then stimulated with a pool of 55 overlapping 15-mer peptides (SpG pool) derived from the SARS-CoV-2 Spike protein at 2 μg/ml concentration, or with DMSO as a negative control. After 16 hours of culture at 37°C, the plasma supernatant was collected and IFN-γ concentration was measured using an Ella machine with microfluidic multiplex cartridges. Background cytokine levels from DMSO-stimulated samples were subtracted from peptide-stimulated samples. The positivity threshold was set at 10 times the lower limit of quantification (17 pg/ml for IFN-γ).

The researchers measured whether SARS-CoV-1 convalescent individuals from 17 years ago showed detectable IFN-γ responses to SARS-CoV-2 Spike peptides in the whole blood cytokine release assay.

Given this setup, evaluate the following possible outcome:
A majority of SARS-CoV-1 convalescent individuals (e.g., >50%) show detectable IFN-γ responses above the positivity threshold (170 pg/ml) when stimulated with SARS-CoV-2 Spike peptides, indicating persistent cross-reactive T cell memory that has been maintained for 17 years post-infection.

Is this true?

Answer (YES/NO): YES